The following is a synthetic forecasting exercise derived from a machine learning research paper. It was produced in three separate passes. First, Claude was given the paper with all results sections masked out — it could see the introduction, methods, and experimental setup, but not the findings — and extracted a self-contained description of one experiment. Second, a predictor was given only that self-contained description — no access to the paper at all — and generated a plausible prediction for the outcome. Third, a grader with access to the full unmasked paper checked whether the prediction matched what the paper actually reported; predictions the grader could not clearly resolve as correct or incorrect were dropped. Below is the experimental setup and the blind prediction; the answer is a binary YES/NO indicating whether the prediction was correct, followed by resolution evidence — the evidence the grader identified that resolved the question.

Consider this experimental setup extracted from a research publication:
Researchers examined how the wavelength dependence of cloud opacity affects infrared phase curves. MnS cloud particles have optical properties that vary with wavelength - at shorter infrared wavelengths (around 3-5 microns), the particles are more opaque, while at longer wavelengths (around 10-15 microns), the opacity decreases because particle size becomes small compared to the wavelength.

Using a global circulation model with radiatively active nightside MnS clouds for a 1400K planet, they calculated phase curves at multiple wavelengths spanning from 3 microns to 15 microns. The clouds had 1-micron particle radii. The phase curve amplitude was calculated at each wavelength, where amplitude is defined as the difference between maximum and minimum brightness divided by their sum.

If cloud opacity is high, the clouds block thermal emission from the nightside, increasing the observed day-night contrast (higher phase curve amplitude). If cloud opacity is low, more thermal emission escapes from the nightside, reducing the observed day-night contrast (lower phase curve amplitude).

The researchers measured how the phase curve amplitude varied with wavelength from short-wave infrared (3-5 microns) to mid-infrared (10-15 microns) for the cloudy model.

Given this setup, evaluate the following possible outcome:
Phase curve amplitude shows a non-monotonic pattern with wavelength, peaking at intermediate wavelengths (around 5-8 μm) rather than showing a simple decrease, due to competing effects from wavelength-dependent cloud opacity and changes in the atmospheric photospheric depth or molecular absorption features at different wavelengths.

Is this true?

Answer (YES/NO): NO